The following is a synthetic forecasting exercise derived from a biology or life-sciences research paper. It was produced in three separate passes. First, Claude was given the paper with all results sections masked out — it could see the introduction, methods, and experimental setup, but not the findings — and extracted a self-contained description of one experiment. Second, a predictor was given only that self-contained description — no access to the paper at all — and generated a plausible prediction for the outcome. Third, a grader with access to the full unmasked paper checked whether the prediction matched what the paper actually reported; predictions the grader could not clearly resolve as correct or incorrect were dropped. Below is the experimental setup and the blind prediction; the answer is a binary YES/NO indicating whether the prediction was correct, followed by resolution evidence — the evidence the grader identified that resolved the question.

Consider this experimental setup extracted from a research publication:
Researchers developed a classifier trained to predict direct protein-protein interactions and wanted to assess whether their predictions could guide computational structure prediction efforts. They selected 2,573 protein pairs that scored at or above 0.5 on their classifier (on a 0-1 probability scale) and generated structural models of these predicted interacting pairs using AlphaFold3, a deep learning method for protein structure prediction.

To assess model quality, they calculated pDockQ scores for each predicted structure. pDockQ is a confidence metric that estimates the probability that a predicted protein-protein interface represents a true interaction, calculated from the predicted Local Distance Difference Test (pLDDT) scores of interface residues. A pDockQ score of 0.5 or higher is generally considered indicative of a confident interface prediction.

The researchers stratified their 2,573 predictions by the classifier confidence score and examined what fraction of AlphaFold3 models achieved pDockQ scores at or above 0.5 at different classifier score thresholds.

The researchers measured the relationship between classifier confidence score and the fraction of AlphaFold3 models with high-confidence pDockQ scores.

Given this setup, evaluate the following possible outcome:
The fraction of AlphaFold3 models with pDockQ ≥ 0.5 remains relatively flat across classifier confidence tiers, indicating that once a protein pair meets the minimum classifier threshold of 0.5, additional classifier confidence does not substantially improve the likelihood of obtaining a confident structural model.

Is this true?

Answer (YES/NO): NO